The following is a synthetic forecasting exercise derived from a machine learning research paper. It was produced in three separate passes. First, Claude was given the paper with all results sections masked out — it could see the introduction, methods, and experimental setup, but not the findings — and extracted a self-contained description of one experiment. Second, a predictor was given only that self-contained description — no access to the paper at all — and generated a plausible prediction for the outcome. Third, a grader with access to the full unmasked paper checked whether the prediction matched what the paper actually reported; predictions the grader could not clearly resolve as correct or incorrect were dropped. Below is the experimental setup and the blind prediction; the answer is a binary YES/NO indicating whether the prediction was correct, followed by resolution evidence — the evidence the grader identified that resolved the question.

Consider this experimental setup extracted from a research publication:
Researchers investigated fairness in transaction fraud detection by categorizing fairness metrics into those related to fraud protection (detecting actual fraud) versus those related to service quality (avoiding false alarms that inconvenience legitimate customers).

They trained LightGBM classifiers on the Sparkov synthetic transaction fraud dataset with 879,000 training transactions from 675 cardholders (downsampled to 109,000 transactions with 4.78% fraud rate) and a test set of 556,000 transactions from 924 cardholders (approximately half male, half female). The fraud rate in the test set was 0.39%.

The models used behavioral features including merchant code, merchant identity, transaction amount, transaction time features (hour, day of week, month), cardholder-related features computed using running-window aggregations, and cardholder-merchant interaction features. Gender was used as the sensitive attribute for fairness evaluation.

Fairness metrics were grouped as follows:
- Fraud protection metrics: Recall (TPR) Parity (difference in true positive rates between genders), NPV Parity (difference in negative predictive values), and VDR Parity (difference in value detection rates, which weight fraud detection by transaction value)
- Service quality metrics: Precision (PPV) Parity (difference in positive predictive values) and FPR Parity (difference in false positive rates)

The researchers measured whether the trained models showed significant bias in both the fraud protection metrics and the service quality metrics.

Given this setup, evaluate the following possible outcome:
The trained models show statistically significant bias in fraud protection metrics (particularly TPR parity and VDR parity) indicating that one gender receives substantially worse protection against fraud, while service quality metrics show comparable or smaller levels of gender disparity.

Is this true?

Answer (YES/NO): NO